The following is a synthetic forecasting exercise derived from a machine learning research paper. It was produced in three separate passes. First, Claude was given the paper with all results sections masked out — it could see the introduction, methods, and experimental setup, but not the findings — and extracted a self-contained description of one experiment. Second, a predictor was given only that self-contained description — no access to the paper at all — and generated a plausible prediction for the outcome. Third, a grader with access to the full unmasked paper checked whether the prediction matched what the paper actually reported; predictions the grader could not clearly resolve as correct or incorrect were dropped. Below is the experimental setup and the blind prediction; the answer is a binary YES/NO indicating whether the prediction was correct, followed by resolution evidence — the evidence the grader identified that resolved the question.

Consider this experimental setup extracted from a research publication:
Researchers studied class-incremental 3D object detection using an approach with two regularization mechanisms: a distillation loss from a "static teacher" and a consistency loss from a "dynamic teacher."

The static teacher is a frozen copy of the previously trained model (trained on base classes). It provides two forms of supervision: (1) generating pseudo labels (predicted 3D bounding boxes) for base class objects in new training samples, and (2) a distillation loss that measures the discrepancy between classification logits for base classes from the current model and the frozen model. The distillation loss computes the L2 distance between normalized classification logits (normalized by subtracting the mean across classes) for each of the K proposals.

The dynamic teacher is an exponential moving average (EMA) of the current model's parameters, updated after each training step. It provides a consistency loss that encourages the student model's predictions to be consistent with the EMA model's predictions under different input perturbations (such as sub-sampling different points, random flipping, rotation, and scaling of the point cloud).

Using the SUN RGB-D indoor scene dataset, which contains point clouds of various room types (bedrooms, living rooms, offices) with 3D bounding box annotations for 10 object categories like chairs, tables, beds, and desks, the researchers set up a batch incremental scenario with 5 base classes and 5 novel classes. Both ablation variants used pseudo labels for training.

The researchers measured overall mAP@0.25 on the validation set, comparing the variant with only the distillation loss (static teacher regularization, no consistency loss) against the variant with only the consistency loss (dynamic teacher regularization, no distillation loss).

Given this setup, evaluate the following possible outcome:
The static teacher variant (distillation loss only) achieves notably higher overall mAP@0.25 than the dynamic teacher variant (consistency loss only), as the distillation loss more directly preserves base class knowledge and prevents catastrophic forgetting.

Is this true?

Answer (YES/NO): NO